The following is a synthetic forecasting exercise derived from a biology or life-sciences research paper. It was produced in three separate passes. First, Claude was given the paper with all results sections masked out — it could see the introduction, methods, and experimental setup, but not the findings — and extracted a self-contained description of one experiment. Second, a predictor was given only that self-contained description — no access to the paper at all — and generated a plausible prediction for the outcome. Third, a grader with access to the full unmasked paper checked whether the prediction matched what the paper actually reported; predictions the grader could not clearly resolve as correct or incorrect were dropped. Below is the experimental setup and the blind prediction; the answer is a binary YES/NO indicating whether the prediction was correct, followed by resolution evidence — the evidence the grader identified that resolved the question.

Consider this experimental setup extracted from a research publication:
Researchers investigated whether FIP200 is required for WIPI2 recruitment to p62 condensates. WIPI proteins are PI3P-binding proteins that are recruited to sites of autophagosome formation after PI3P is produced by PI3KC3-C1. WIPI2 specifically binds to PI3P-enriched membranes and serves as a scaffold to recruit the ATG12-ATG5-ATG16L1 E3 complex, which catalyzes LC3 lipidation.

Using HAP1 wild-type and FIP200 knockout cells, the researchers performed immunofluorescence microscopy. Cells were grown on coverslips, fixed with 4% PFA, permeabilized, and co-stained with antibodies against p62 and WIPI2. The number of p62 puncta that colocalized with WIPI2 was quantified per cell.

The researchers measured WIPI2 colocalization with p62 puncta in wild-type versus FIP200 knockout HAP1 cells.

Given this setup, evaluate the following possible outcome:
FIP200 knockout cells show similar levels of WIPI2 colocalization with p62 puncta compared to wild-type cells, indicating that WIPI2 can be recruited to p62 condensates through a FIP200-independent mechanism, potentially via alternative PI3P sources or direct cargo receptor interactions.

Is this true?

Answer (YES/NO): NO